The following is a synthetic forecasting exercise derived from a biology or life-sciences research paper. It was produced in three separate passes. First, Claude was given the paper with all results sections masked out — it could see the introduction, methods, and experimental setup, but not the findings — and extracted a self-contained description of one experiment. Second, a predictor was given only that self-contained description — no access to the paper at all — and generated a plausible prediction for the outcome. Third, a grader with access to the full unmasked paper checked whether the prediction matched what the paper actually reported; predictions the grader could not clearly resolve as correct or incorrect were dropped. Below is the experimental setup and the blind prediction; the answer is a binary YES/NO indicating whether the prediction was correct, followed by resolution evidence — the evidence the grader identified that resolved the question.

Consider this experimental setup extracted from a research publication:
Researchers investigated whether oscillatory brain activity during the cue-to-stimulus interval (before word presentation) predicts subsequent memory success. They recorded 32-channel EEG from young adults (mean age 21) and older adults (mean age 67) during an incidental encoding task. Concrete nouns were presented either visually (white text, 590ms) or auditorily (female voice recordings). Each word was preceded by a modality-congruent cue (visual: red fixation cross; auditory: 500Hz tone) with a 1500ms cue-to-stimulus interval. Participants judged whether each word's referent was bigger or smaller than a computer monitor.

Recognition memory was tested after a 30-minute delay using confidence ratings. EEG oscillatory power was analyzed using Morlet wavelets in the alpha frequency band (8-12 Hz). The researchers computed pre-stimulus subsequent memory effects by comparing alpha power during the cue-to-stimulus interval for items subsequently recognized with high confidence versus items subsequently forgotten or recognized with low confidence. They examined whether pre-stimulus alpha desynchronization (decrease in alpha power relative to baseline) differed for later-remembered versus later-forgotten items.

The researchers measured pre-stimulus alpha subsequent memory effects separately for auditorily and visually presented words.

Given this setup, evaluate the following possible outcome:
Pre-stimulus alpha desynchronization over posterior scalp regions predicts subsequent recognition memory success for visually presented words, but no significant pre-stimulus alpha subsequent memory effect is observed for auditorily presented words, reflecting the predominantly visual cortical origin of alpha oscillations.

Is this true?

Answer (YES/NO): NO